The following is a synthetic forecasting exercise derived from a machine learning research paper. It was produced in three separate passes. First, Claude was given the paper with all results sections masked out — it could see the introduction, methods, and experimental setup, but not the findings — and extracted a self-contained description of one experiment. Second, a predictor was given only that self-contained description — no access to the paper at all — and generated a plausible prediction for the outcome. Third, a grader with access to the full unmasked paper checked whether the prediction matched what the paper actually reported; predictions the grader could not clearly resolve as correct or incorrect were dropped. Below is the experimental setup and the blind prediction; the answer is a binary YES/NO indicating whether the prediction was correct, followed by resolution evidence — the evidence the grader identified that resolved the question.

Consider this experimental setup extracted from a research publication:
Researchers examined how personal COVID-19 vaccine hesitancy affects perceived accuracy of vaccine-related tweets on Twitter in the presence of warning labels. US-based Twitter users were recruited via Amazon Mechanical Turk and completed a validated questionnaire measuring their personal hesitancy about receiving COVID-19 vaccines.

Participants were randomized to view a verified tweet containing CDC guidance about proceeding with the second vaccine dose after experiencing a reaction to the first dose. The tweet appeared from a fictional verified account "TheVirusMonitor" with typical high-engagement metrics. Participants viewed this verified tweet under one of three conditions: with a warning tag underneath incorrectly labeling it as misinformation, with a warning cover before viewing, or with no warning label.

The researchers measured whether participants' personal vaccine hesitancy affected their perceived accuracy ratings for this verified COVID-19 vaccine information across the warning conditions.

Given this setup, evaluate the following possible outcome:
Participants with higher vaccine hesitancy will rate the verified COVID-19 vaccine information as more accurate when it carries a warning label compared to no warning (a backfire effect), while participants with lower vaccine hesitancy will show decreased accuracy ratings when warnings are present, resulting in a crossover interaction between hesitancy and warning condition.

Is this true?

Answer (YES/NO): NO